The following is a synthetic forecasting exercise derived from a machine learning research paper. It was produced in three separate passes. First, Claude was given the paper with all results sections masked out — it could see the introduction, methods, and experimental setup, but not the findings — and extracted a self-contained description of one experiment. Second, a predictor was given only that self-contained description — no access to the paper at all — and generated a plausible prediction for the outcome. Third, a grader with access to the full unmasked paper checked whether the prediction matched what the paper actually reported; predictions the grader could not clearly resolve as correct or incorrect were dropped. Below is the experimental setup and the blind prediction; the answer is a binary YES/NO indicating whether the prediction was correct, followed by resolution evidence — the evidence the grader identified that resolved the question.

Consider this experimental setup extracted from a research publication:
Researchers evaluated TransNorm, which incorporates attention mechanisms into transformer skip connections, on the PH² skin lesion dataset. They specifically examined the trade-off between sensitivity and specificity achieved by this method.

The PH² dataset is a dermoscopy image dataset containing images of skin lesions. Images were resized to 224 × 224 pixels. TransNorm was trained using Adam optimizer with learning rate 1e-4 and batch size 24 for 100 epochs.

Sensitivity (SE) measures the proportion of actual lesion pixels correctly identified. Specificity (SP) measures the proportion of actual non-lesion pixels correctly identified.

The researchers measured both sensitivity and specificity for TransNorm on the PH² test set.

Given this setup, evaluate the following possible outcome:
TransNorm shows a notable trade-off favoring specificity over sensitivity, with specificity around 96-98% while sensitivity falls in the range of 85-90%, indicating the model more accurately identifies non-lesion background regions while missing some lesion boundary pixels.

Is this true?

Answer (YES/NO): NO